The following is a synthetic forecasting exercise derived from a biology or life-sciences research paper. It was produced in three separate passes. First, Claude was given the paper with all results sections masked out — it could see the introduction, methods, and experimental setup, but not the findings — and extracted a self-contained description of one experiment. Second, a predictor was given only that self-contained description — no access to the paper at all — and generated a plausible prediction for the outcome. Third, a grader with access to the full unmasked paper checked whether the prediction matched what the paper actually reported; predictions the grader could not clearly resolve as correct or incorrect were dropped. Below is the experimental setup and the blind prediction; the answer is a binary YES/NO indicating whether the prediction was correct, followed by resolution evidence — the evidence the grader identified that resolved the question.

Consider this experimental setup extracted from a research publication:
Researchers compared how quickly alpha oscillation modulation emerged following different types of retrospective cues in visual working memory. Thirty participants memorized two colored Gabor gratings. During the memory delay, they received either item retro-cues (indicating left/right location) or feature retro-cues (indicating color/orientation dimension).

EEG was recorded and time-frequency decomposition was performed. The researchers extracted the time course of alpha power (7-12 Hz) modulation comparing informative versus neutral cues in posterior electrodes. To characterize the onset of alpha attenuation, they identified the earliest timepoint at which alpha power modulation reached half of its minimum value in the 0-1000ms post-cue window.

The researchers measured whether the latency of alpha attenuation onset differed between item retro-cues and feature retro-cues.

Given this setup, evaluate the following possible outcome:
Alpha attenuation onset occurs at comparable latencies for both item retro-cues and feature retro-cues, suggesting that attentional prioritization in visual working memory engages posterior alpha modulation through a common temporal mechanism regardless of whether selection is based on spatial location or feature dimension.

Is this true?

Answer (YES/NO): YES